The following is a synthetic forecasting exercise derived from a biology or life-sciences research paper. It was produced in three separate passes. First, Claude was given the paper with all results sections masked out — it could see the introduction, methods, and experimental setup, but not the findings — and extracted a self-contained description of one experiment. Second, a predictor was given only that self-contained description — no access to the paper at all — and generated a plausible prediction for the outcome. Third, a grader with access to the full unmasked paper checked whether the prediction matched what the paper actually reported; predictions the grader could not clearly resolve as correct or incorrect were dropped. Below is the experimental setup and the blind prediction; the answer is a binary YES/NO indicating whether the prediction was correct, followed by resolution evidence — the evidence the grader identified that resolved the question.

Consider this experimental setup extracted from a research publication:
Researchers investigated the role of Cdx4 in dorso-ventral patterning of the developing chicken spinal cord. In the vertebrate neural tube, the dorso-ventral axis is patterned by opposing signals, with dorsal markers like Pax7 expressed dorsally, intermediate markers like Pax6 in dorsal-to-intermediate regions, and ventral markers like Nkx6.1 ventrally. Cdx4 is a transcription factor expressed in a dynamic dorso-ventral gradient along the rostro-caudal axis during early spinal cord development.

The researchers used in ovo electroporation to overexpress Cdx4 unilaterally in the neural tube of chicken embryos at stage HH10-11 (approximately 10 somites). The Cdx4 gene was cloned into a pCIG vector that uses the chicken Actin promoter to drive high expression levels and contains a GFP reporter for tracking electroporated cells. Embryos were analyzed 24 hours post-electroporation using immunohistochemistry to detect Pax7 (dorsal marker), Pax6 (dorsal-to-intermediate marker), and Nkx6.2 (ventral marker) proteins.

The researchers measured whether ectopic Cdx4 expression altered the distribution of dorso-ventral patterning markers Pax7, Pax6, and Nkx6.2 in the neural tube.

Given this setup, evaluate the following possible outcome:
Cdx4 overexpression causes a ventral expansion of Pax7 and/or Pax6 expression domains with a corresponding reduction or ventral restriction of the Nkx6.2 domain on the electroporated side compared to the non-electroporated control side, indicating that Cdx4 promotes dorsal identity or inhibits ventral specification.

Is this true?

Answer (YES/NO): NO